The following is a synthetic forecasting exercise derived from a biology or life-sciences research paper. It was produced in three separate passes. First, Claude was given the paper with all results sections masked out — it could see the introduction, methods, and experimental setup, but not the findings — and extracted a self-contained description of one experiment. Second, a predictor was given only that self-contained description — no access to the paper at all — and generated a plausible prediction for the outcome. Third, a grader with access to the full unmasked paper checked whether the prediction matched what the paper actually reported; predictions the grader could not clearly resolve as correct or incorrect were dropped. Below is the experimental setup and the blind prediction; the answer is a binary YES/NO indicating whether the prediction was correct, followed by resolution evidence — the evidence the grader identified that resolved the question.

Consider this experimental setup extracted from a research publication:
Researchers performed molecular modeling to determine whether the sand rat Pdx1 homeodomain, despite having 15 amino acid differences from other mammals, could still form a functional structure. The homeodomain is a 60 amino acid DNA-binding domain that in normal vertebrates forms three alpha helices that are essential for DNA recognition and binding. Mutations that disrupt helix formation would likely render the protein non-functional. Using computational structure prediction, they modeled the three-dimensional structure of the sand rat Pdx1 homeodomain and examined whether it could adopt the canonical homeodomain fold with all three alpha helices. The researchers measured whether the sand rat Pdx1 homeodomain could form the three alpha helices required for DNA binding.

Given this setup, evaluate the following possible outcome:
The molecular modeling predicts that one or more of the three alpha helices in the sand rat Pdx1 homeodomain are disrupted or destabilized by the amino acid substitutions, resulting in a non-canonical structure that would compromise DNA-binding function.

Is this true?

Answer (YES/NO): NO